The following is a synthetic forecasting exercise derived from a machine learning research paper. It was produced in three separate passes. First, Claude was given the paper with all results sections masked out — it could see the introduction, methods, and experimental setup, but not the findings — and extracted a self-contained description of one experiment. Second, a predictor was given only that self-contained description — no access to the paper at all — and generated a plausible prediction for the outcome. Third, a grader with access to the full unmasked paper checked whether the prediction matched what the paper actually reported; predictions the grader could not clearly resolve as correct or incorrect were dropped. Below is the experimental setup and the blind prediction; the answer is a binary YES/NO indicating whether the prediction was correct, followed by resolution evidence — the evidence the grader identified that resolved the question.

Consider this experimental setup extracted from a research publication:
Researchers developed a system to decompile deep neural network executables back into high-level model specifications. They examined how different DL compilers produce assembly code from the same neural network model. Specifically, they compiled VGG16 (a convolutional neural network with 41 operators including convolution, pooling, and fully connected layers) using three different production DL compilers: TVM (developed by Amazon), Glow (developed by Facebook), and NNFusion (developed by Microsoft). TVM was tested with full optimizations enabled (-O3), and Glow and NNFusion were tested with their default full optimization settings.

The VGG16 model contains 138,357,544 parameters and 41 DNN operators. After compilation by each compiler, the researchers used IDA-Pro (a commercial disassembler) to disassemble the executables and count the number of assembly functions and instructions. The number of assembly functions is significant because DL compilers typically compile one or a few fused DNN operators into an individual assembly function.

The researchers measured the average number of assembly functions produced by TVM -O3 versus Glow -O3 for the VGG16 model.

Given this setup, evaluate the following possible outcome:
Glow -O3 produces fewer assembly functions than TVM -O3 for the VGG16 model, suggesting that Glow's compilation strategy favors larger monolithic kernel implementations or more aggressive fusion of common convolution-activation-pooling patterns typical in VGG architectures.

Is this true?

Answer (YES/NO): YES